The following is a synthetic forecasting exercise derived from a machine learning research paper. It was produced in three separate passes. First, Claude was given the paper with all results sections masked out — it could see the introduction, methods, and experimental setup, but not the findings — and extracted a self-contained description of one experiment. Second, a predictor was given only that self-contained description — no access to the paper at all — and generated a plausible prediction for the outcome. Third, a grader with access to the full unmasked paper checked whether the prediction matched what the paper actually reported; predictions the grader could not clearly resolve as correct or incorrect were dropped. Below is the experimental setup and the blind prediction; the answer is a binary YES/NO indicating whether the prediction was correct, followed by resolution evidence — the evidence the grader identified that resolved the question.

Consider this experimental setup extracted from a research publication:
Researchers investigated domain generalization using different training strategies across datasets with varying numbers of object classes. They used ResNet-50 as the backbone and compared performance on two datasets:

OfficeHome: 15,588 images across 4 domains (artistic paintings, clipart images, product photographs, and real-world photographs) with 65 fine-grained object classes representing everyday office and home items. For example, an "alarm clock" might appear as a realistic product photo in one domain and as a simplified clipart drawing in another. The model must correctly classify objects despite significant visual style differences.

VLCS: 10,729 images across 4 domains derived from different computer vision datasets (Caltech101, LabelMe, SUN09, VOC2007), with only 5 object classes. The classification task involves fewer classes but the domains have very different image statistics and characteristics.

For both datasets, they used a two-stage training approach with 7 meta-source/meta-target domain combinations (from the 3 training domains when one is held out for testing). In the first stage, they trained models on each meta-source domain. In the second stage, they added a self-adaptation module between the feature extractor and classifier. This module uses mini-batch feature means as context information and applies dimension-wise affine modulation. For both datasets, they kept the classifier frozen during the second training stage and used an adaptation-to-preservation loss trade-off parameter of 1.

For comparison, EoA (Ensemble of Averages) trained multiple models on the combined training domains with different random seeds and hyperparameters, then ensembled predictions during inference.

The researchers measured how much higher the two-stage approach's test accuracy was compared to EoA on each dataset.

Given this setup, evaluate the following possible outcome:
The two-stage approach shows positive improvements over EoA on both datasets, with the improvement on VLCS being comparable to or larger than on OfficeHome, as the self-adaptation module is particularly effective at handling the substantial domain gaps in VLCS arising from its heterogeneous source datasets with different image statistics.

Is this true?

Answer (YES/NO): YES